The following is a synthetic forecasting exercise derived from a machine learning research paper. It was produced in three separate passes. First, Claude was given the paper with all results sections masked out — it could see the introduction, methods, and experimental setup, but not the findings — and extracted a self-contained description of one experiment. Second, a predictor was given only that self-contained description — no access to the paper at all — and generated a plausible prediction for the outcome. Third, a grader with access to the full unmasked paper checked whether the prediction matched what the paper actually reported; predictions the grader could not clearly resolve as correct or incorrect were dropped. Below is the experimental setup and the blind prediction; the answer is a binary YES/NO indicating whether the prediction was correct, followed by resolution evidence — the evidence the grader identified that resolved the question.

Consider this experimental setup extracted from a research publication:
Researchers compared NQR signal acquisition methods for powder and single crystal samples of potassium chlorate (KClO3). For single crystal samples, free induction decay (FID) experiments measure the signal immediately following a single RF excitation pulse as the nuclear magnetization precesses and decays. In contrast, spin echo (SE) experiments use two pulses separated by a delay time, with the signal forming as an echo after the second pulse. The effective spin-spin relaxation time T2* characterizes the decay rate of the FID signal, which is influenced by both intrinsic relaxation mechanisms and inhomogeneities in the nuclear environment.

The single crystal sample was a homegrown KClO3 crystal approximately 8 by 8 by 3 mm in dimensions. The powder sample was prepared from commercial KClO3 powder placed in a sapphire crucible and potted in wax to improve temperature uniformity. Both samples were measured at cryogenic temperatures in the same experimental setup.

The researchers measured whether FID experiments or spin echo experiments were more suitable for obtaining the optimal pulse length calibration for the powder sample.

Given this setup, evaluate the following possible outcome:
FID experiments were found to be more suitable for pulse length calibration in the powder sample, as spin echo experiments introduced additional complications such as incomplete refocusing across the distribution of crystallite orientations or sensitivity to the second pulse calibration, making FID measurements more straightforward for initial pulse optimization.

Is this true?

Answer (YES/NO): NO